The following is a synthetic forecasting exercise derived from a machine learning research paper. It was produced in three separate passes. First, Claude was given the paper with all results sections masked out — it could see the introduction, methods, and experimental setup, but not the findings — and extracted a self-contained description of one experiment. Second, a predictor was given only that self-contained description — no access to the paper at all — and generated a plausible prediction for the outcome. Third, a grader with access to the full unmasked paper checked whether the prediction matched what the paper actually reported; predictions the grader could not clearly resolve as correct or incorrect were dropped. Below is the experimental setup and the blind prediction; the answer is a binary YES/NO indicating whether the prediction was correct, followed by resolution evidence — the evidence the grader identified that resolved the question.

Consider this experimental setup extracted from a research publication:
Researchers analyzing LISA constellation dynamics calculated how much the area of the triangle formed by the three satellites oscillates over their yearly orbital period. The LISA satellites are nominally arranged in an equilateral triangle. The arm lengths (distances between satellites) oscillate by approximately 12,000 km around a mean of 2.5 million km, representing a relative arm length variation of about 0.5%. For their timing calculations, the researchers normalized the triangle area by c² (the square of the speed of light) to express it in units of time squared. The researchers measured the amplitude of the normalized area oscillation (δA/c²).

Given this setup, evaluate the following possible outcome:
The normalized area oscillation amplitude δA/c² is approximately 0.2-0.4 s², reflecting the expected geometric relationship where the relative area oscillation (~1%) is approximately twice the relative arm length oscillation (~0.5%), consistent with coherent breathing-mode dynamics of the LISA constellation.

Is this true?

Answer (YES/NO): NO